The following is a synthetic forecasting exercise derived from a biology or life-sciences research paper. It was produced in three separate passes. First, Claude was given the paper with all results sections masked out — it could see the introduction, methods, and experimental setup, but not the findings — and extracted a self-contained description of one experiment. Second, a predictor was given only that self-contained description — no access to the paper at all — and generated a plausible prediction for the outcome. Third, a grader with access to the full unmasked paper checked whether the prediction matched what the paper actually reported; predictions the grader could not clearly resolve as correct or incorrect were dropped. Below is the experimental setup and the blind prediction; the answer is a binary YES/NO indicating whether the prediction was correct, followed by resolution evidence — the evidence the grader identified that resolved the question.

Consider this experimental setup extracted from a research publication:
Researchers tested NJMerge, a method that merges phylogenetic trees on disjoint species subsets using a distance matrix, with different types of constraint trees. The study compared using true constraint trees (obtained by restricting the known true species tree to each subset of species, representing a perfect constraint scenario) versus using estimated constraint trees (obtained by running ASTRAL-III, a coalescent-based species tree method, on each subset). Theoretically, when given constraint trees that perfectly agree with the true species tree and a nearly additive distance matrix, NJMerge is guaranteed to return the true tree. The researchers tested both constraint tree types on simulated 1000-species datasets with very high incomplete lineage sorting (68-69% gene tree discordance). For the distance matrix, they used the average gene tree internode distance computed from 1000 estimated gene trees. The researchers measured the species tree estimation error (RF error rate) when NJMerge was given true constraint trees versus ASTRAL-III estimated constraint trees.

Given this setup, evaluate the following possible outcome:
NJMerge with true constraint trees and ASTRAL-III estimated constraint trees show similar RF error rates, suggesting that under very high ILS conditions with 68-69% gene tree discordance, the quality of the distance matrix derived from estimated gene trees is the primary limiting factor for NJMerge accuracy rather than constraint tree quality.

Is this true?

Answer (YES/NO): NO